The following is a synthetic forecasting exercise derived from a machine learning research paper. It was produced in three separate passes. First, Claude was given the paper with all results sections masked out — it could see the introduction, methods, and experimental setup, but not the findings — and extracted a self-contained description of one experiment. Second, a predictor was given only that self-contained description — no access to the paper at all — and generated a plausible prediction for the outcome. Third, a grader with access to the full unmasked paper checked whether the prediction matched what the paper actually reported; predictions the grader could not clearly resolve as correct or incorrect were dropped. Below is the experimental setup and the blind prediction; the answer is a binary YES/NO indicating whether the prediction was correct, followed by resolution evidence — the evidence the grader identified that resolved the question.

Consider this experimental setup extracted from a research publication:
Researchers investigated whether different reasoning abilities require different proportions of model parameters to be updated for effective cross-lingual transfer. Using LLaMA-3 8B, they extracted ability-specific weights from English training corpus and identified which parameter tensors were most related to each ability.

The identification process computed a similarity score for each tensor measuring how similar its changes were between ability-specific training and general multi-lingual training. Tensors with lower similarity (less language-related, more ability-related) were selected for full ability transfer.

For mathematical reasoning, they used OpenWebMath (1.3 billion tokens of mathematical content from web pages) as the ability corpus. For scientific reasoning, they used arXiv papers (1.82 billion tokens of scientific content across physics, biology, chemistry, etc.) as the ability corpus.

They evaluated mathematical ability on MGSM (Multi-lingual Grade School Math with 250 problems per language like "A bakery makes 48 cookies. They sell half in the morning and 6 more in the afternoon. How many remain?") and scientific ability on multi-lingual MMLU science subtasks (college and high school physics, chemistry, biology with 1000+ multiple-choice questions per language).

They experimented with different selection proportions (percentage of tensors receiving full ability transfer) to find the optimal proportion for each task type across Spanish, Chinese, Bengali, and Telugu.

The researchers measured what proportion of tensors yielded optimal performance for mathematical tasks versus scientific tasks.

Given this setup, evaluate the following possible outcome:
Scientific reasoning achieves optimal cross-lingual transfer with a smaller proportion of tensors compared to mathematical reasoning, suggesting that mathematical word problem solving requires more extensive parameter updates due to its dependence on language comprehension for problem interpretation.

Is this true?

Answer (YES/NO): YES